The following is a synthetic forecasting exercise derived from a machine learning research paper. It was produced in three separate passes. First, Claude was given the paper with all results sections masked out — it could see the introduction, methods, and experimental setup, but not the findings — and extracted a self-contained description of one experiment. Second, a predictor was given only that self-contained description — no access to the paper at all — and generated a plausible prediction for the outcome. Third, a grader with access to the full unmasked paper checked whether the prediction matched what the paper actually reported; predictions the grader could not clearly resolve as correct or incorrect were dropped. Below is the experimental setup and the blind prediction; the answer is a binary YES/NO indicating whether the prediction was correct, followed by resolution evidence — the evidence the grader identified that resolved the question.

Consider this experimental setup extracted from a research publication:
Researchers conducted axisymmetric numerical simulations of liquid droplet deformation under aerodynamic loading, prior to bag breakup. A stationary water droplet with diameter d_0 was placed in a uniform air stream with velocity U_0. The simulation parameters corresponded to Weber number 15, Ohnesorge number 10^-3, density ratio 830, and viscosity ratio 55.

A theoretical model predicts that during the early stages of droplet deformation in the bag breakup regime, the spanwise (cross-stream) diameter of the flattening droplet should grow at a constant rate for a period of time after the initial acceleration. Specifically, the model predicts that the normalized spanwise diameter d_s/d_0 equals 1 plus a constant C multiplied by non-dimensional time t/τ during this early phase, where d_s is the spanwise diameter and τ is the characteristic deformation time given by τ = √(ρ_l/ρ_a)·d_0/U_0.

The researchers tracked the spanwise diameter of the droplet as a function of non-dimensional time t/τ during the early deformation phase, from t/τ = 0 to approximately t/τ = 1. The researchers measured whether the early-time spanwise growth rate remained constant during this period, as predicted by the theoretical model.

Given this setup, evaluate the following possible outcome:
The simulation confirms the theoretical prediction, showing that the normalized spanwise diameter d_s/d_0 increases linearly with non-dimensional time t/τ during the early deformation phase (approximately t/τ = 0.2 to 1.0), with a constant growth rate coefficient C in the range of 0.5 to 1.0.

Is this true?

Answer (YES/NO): NO